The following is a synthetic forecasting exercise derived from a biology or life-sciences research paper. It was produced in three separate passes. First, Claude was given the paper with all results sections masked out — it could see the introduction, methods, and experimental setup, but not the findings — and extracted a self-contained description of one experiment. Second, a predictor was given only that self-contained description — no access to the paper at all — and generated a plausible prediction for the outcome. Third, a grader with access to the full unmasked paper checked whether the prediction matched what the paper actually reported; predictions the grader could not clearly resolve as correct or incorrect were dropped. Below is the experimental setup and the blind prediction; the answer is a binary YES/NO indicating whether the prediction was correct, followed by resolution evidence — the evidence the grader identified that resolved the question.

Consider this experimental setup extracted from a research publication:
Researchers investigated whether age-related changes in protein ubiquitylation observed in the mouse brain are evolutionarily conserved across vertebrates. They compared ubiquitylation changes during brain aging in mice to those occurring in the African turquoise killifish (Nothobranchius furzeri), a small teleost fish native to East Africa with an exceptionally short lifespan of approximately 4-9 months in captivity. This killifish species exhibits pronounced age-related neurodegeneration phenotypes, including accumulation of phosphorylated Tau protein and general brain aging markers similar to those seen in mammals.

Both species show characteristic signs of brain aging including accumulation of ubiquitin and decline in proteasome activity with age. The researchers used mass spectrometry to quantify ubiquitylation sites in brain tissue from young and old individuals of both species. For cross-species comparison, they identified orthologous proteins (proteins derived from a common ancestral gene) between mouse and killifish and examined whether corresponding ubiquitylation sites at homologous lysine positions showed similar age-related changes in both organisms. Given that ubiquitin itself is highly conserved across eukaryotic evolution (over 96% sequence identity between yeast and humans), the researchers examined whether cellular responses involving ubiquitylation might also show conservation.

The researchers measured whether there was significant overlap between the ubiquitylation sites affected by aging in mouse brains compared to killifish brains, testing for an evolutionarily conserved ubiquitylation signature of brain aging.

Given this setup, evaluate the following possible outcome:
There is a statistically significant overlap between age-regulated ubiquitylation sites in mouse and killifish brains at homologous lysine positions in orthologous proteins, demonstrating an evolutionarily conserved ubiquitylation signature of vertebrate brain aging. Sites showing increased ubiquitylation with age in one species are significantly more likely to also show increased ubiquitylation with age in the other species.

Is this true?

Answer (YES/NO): YES